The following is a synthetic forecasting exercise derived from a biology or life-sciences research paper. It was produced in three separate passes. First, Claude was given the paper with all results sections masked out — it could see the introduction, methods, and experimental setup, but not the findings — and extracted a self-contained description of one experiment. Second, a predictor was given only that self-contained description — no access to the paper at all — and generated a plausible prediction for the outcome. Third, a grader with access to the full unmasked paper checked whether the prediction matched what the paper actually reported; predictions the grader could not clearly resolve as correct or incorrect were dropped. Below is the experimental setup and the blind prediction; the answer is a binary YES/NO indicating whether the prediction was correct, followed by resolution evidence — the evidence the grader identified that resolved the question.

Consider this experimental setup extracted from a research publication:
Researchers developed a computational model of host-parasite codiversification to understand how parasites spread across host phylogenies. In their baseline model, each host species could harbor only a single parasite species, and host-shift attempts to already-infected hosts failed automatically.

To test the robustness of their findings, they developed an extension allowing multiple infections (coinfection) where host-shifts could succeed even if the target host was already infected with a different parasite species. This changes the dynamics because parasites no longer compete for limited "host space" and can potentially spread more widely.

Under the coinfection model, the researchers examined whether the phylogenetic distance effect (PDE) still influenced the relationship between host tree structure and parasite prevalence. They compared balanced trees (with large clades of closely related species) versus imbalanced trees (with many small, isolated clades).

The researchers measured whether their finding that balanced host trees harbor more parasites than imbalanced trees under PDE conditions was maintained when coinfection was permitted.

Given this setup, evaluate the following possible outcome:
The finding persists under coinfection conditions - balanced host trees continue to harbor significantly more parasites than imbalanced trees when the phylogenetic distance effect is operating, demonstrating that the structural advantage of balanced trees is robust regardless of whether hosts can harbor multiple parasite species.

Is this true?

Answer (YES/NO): YES